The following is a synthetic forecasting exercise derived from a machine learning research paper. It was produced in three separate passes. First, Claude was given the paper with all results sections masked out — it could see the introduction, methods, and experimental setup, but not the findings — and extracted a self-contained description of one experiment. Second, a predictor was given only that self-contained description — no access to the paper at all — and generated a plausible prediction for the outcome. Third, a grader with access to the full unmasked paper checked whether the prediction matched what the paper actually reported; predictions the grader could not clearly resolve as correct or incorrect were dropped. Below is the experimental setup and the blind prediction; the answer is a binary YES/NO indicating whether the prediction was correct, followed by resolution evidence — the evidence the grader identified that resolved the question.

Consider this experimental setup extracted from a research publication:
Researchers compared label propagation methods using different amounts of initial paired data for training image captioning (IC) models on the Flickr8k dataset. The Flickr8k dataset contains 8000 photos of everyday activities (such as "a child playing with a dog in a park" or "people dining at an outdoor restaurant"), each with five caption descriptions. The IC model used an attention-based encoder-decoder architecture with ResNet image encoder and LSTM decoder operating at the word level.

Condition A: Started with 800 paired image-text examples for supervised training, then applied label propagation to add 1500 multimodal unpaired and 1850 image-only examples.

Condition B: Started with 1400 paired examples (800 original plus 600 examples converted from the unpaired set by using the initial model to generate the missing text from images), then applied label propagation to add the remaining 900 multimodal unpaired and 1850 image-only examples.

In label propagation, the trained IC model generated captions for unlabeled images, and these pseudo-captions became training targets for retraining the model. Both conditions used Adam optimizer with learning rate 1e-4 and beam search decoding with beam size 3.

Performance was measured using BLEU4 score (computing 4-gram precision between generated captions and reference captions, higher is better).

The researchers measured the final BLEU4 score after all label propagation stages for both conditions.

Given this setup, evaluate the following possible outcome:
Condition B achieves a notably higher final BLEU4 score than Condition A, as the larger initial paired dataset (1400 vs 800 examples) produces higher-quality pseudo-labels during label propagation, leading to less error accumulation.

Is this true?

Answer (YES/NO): YES